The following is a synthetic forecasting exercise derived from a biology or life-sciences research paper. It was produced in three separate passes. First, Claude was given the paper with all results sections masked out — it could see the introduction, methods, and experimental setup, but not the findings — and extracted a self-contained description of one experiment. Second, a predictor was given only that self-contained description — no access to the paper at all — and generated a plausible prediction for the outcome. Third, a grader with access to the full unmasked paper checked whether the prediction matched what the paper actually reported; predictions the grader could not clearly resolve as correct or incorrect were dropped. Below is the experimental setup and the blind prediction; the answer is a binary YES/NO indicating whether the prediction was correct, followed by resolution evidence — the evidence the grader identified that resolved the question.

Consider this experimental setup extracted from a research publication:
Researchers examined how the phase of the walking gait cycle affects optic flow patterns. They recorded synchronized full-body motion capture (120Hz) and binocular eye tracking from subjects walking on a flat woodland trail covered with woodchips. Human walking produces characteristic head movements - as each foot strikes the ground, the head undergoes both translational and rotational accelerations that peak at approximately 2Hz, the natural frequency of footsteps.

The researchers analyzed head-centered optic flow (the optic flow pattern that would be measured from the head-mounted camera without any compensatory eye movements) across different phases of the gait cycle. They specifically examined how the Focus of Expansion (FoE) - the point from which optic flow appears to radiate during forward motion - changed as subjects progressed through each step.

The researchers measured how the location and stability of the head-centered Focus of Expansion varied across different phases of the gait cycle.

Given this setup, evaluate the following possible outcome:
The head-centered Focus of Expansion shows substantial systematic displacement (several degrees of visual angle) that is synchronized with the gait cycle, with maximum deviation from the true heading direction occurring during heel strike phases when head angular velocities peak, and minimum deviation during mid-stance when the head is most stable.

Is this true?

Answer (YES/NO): NO